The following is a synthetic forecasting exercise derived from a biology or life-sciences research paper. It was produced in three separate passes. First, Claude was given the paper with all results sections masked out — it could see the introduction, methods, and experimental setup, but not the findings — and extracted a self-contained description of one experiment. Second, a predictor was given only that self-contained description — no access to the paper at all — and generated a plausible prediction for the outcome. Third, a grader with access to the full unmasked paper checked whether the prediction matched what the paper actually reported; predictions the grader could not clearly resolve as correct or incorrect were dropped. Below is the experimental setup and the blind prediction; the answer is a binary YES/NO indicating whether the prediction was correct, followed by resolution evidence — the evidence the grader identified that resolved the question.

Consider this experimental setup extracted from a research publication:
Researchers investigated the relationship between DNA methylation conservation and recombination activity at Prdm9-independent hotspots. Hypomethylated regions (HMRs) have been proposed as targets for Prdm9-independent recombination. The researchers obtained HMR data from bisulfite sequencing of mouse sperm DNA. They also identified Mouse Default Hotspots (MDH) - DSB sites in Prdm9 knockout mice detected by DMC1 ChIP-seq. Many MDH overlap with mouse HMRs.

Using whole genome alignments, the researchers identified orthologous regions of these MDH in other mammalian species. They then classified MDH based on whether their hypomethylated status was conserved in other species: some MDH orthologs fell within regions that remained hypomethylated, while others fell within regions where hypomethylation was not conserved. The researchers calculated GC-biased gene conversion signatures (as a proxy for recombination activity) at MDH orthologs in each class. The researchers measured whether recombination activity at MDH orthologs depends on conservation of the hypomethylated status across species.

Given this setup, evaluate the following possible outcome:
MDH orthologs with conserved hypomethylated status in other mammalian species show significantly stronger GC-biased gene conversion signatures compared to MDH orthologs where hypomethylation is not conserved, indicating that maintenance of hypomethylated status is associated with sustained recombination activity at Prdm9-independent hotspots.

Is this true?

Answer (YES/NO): YES